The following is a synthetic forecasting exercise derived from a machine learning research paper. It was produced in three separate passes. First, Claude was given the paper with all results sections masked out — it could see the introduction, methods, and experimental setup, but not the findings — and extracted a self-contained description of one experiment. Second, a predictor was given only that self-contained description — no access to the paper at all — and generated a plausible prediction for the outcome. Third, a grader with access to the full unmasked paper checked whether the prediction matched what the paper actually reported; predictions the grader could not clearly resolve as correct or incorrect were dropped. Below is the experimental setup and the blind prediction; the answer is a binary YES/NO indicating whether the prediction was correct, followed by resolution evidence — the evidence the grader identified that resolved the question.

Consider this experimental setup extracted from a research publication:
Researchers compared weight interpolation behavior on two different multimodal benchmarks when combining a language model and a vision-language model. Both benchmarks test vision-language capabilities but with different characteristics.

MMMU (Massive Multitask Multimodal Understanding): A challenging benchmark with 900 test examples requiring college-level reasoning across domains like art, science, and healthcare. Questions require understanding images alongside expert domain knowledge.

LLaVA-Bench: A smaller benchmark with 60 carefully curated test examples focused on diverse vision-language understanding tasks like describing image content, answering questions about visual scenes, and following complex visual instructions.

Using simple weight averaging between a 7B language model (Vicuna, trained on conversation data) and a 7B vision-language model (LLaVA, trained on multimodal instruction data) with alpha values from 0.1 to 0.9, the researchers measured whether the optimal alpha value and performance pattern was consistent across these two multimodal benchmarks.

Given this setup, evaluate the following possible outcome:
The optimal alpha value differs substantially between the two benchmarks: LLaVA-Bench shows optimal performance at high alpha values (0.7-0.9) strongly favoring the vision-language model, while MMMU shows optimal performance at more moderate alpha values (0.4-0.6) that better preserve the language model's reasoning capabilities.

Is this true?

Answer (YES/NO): NO